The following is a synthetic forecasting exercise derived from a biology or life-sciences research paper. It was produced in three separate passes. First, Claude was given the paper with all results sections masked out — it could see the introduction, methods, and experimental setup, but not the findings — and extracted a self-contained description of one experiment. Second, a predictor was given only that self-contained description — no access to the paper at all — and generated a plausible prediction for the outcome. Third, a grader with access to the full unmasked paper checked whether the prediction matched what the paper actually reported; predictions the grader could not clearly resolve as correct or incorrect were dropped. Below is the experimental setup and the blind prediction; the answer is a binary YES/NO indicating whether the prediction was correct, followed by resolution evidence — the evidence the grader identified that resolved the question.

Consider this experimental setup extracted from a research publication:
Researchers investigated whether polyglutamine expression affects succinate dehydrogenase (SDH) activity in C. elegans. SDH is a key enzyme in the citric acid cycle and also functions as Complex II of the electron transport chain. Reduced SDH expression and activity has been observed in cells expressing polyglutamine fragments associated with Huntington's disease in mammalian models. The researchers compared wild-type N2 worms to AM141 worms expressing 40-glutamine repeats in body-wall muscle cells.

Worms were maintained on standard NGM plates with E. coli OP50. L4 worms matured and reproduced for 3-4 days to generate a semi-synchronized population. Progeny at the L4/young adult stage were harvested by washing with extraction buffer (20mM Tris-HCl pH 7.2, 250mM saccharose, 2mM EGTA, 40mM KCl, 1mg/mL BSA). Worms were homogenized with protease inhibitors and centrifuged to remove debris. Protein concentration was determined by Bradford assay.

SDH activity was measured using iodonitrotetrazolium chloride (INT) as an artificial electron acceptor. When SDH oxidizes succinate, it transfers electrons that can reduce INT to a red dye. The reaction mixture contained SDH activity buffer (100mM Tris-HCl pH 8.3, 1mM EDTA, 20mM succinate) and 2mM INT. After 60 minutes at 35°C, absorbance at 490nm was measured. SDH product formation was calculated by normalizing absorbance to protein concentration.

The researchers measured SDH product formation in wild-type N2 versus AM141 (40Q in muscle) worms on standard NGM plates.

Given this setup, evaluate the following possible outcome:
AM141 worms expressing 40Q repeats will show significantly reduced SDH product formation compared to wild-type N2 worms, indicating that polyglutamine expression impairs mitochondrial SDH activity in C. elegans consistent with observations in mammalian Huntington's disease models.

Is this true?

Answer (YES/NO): NO